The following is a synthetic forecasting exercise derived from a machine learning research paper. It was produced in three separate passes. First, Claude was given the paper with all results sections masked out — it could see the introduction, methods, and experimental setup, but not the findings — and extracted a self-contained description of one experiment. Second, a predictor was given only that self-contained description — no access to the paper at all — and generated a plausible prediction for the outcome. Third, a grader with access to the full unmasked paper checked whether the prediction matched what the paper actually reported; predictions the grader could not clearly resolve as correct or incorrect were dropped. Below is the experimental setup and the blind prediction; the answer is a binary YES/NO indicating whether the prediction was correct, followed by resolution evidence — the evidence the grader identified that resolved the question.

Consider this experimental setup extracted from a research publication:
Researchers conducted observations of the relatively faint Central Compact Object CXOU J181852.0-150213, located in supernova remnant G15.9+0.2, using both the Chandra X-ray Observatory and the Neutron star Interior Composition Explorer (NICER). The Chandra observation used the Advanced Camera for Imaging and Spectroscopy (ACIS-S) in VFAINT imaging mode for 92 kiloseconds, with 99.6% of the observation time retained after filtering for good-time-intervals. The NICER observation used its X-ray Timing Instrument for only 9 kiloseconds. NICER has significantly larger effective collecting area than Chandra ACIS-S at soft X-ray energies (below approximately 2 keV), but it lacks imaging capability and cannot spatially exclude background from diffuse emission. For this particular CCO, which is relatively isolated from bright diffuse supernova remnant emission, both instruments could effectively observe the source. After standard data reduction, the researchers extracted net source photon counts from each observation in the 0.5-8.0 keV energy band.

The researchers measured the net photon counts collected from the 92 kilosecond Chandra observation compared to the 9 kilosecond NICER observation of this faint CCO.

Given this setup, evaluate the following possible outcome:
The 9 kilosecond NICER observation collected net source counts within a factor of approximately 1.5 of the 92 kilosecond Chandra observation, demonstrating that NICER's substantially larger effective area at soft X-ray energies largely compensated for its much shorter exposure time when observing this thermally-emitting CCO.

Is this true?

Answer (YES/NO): NO